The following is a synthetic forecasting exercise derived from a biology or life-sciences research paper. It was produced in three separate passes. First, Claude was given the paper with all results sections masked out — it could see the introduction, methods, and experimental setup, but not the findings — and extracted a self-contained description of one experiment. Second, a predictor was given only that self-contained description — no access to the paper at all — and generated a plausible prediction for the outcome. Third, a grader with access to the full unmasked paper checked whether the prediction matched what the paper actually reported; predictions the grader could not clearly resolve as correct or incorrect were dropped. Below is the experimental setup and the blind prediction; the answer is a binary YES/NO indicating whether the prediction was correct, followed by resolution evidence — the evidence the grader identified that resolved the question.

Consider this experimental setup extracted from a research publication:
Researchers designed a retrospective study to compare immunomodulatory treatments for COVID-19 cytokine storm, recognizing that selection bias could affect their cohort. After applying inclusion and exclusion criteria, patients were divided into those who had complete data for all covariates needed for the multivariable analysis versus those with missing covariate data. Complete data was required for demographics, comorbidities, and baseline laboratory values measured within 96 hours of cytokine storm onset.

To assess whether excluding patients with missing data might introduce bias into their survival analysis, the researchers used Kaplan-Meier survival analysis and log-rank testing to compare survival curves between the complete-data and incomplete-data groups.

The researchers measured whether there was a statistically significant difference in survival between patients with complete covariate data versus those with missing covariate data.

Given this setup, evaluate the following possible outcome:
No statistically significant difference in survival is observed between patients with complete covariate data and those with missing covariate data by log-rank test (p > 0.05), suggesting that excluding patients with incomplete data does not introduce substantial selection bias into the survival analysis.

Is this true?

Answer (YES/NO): YES